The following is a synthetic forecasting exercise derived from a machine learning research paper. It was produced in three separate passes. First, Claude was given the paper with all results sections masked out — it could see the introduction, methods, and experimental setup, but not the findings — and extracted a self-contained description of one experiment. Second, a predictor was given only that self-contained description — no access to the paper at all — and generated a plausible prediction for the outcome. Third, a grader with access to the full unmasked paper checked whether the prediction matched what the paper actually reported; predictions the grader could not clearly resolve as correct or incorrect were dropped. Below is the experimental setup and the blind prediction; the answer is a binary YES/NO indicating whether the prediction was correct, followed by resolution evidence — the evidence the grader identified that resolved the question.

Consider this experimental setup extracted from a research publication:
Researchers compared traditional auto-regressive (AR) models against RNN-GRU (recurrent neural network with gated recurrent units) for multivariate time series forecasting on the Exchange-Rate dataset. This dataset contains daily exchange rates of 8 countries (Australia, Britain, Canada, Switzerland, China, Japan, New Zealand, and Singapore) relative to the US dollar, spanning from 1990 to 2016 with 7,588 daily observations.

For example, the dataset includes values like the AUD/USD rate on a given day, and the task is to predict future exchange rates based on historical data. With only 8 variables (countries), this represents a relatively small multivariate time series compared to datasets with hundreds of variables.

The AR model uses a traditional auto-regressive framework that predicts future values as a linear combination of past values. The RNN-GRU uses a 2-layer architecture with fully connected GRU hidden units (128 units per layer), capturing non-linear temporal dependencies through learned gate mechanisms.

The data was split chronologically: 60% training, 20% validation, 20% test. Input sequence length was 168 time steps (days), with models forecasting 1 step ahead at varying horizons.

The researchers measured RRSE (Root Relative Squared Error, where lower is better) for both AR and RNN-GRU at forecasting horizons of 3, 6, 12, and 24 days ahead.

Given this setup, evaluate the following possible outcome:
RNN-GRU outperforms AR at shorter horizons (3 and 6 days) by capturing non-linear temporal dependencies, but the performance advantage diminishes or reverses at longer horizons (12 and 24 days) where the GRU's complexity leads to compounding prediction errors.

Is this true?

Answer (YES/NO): YES